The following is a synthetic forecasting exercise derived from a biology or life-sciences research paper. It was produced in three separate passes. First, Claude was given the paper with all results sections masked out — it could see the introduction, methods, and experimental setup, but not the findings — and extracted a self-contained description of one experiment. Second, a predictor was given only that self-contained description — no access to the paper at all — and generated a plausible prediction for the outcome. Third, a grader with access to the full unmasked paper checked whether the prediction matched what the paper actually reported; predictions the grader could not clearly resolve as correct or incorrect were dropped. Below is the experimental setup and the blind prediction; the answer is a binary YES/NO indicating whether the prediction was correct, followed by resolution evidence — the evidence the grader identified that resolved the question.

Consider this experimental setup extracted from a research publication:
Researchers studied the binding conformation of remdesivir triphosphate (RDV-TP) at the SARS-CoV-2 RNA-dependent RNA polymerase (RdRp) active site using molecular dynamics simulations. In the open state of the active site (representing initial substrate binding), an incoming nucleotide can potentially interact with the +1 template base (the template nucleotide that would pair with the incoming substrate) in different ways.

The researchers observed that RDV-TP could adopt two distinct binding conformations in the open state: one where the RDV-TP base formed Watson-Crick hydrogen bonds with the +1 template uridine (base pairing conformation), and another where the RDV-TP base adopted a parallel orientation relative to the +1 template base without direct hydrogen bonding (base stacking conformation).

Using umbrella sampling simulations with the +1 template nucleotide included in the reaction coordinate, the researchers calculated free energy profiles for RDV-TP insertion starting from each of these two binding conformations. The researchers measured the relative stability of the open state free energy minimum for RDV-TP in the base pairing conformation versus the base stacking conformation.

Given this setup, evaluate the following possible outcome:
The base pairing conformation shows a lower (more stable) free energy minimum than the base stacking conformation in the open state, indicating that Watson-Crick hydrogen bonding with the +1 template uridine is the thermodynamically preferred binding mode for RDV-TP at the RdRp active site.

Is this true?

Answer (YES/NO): NO